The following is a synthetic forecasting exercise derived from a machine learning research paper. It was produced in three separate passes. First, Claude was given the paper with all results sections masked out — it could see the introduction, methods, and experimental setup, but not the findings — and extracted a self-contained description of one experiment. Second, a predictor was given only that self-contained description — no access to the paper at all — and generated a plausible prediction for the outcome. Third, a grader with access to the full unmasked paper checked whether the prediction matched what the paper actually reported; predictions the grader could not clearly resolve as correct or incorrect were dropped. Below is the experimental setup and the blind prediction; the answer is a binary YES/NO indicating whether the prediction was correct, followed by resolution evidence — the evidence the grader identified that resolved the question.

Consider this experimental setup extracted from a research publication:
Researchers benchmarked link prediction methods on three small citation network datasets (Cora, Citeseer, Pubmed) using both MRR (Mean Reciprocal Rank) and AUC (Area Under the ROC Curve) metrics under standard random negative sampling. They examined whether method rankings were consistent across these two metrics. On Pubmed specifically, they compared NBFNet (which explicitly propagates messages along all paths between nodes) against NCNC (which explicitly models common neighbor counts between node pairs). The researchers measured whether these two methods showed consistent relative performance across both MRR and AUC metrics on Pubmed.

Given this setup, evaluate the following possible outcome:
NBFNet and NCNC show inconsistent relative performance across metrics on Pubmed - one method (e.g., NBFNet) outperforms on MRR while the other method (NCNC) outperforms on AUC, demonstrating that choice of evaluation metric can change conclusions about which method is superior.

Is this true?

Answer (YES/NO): YES